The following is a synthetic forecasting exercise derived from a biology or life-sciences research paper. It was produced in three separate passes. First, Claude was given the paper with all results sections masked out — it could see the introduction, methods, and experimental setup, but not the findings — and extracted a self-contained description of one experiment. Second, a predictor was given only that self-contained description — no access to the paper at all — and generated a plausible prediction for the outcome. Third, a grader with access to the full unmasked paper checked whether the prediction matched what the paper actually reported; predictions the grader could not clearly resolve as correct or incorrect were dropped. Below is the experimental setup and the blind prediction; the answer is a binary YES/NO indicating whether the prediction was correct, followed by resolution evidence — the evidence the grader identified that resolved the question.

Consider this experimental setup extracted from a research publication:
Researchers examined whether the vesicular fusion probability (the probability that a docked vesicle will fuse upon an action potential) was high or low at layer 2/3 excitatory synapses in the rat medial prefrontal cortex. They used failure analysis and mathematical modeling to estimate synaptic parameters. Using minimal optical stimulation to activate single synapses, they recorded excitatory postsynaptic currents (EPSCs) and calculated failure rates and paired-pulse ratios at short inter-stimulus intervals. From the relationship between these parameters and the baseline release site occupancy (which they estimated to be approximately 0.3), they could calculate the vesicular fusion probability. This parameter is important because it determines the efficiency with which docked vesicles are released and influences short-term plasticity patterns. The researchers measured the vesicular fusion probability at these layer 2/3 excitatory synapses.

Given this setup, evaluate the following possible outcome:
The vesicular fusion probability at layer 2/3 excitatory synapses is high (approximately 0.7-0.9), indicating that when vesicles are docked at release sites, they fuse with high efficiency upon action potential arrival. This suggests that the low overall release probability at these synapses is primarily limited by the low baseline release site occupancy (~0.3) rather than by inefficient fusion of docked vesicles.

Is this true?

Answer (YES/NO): NO